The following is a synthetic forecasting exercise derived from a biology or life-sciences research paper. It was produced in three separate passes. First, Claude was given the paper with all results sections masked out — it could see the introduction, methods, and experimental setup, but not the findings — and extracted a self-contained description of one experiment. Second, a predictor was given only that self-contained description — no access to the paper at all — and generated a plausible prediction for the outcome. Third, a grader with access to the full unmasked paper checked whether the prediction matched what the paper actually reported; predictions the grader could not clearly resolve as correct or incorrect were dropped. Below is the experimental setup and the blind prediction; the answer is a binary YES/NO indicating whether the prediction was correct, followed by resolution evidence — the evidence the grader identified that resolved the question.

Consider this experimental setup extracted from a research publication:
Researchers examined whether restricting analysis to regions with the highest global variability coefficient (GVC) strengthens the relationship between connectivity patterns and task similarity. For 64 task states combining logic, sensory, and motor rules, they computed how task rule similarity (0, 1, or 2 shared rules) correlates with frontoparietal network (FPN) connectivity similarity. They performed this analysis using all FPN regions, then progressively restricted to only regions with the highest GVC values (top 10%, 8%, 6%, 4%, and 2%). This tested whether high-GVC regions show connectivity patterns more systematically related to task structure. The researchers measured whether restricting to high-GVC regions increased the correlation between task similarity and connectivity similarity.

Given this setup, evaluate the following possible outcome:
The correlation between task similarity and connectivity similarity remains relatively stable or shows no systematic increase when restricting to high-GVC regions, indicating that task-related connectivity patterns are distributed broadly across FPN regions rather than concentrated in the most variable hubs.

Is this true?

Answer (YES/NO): YES